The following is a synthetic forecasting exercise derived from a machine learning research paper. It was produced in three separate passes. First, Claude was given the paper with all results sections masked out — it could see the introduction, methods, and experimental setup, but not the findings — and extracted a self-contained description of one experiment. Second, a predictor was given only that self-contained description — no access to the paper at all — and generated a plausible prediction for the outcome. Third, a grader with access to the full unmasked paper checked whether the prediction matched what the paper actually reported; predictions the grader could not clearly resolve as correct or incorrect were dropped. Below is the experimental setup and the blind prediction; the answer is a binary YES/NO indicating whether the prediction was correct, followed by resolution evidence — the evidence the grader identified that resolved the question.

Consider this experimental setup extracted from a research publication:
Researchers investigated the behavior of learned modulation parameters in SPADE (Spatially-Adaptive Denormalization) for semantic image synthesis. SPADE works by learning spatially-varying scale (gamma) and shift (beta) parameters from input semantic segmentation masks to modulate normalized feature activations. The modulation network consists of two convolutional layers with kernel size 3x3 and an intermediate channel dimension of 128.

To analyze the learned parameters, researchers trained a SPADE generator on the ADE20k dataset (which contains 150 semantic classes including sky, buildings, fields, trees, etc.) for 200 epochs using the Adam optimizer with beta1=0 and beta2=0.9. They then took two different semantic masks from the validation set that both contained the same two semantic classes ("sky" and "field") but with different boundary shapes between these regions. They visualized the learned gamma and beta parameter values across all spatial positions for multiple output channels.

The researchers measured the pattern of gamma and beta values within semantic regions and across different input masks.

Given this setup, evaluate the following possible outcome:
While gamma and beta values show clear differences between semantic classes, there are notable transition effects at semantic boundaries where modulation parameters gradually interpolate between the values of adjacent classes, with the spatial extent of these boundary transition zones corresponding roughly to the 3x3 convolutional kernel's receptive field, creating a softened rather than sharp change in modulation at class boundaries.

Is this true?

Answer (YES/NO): NO